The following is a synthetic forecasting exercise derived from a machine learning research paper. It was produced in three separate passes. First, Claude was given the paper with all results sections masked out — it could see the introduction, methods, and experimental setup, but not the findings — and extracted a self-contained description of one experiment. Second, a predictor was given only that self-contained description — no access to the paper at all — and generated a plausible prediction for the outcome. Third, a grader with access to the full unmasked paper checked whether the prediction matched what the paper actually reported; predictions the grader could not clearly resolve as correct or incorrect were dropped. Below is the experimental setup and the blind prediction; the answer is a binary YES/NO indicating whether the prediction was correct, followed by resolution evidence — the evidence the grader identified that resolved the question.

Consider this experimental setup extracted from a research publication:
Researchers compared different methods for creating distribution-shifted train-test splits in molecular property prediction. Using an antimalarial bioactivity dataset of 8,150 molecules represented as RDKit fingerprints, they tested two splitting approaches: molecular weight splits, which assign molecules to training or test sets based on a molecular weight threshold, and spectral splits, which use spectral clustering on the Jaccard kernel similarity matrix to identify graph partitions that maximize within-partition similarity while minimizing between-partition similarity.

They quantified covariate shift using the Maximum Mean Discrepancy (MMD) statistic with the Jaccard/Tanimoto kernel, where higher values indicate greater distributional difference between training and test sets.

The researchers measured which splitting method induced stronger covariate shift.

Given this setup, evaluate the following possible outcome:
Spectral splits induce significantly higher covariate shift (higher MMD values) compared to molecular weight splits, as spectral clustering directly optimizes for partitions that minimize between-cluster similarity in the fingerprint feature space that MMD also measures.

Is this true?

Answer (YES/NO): YES